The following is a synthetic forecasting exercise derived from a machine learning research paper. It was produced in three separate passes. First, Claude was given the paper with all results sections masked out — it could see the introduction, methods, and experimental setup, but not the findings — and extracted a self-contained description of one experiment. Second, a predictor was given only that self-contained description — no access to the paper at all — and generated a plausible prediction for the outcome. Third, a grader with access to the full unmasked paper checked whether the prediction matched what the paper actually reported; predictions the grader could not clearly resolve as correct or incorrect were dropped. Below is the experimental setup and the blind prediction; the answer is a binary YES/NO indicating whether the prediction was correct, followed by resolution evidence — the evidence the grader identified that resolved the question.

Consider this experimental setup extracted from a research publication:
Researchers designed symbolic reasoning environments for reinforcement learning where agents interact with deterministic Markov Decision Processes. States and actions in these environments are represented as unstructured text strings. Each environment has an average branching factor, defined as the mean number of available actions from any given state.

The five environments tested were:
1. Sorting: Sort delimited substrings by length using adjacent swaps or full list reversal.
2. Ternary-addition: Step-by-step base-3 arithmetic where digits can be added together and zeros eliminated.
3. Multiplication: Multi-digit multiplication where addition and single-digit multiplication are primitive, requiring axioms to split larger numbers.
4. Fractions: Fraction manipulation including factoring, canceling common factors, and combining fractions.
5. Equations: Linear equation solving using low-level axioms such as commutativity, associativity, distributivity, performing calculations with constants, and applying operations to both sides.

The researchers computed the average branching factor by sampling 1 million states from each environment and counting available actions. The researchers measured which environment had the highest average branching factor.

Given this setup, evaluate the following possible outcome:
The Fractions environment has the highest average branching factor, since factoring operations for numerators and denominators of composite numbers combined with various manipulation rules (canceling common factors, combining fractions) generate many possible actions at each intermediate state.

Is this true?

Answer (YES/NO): NO